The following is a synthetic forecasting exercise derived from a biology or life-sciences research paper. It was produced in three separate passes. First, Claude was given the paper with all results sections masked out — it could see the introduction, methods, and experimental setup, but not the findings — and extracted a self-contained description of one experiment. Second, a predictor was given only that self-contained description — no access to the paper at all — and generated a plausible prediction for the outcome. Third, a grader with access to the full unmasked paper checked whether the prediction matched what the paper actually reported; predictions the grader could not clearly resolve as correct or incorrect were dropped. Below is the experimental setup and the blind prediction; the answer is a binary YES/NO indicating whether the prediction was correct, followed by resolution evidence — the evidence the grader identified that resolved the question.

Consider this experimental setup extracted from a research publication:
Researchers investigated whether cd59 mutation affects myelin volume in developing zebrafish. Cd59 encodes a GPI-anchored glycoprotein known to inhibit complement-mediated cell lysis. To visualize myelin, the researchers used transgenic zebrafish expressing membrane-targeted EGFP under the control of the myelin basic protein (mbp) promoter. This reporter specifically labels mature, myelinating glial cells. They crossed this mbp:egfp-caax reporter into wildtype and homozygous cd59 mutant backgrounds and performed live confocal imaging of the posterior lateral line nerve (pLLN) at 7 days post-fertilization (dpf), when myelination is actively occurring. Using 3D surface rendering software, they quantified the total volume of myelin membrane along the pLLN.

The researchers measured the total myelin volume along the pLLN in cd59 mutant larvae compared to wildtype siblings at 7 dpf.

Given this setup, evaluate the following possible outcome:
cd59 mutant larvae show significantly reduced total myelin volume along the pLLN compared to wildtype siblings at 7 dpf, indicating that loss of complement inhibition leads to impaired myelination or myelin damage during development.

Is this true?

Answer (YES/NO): YES